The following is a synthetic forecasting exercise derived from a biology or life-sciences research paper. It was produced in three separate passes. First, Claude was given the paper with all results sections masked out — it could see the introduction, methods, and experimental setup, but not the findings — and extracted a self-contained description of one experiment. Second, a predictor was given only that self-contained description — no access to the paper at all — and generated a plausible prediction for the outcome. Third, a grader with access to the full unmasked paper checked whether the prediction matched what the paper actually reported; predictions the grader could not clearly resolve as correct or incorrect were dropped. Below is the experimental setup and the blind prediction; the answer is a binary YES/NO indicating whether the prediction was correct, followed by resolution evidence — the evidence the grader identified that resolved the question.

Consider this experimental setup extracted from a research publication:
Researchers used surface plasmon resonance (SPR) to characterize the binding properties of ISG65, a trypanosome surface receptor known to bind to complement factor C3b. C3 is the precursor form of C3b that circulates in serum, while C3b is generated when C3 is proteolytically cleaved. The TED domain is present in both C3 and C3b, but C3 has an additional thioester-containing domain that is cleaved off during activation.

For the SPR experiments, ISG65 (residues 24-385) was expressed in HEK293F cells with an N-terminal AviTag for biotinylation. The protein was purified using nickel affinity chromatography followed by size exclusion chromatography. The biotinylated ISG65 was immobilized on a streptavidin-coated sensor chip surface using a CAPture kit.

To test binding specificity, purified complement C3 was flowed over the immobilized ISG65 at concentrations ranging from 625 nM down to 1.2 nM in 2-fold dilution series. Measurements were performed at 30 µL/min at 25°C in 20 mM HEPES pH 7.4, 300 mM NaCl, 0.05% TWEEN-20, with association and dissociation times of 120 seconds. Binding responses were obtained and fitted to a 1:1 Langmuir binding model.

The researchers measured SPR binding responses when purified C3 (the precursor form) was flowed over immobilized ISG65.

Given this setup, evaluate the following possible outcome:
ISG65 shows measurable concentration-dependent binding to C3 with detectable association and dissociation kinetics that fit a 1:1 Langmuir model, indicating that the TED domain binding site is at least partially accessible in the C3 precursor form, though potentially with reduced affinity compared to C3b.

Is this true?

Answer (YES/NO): YES